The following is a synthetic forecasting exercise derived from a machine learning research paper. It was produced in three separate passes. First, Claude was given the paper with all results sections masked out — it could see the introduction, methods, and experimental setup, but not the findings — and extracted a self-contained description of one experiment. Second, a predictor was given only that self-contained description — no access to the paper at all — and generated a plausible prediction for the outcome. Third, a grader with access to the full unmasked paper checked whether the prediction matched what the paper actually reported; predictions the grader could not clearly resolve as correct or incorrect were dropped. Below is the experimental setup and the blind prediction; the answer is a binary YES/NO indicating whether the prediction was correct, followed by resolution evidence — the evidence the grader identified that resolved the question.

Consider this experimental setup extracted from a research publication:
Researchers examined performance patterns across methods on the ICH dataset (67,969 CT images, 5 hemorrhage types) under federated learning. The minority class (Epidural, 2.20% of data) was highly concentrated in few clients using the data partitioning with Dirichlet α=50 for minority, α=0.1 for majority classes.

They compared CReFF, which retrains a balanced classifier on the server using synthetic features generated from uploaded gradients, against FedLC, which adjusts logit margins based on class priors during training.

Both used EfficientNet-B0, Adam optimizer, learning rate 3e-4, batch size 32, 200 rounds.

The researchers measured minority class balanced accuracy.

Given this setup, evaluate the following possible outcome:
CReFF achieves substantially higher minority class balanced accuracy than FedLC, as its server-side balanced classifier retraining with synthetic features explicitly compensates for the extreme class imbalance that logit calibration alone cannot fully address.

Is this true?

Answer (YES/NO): YES